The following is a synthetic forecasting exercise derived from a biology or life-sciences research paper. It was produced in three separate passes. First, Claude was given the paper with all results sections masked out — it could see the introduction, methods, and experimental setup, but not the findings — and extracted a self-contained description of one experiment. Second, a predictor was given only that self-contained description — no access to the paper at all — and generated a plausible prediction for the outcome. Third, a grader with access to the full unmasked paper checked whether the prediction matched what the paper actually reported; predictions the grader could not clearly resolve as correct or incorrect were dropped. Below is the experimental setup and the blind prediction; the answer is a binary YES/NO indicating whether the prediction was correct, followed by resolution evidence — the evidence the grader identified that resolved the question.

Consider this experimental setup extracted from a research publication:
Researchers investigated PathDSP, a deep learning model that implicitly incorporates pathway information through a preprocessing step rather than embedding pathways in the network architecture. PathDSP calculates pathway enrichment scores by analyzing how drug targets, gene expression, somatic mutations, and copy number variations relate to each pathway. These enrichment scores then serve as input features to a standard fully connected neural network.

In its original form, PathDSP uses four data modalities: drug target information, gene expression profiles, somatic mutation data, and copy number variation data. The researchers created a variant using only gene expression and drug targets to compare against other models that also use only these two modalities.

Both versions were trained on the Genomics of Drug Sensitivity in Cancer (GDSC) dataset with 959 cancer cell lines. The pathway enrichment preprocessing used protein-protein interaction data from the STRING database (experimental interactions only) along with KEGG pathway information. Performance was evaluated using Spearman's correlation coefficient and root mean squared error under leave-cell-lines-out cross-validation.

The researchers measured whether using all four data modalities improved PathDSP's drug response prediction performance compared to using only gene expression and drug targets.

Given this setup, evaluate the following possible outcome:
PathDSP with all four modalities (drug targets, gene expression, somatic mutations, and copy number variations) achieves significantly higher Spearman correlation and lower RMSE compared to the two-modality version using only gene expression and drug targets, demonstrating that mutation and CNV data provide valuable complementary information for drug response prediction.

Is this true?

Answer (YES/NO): NO